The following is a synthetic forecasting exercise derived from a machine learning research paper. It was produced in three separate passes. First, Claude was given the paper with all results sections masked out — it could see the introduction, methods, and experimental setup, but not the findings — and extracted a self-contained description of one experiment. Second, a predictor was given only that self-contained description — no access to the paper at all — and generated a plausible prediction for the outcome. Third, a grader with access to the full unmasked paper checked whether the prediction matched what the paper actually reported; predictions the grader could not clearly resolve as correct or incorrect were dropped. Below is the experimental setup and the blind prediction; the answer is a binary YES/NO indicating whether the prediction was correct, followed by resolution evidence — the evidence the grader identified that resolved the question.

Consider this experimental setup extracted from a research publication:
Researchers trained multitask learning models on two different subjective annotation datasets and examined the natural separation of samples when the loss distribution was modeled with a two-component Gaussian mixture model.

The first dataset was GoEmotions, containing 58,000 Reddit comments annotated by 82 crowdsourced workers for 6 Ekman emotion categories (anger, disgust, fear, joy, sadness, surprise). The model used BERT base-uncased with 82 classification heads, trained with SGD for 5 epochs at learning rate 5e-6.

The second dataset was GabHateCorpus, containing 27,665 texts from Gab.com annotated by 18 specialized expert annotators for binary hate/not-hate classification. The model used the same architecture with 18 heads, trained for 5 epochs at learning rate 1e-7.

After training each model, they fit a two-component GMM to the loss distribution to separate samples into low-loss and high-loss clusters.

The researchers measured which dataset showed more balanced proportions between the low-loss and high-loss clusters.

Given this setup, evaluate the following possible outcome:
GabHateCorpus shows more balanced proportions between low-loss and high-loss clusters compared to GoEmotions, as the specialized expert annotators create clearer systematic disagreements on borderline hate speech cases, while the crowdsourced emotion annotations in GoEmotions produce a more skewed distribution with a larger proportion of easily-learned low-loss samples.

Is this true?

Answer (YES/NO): NO